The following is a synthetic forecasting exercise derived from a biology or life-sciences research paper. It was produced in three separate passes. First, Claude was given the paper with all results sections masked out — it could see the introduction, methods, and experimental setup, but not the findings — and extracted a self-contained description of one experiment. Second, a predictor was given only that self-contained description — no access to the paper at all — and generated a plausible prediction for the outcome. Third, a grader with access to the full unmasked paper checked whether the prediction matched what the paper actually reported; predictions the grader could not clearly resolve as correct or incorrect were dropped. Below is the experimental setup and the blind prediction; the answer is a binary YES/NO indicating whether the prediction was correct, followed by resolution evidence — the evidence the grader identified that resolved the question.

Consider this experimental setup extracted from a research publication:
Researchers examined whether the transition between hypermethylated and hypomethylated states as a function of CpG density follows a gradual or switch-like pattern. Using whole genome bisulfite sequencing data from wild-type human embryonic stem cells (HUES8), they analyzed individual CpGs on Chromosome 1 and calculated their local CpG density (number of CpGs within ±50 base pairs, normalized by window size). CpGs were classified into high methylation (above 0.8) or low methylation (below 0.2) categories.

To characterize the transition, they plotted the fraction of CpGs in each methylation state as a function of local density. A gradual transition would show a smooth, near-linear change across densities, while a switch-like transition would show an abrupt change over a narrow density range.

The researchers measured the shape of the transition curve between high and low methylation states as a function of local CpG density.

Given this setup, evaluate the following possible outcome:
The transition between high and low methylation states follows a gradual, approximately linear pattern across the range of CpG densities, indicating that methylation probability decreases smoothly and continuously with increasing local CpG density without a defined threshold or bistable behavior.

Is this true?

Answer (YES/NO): NO